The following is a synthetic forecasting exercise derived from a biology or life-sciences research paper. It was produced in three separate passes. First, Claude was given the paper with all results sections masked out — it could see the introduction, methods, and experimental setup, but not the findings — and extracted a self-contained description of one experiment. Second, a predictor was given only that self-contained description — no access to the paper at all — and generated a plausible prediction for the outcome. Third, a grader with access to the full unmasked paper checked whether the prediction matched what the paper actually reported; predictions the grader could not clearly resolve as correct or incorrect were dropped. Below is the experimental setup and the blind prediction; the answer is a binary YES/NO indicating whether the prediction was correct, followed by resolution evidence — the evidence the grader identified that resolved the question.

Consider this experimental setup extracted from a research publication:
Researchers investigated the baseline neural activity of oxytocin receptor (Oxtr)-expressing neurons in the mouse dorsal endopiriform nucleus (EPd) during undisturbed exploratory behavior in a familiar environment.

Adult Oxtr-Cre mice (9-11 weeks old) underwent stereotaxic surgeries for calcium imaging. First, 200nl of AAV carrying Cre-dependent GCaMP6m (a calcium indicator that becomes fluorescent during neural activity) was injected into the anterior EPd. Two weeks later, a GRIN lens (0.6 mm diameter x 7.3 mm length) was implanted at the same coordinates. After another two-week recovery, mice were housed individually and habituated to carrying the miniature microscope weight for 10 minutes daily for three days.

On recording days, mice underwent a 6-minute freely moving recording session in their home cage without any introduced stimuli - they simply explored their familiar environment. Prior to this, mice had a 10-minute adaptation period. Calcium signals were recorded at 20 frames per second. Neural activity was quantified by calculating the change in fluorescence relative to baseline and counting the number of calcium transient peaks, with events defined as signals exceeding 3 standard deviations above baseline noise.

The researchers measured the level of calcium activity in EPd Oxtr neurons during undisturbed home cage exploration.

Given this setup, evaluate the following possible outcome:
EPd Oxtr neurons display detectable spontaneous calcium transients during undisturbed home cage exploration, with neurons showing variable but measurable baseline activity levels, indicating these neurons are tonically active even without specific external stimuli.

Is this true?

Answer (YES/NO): YES